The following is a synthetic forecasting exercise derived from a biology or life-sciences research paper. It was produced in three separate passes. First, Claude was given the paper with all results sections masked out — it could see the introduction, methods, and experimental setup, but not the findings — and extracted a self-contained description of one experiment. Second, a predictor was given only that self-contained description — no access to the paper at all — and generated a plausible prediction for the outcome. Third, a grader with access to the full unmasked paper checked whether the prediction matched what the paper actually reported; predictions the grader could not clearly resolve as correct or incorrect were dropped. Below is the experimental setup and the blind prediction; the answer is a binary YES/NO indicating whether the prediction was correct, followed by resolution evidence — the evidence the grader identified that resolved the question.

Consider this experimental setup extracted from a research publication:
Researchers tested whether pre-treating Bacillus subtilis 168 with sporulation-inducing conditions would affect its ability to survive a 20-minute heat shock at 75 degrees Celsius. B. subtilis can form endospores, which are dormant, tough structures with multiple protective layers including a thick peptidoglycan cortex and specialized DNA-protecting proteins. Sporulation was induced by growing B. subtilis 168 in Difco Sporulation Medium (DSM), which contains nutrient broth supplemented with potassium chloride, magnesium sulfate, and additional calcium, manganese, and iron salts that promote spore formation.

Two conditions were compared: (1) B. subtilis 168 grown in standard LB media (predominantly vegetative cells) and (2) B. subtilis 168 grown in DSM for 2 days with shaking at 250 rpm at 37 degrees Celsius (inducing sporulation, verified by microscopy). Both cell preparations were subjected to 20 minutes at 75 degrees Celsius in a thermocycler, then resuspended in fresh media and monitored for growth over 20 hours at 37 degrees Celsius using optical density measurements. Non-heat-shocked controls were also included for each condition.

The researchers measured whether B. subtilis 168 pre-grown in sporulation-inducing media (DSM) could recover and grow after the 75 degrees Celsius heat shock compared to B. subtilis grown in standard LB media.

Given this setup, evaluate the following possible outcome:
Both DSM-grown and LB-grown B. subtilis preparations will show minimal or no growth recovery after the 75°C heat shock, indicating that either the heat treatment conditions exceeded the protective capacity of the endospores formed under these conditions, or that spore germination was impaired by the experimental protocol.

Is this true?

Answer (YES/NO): NO